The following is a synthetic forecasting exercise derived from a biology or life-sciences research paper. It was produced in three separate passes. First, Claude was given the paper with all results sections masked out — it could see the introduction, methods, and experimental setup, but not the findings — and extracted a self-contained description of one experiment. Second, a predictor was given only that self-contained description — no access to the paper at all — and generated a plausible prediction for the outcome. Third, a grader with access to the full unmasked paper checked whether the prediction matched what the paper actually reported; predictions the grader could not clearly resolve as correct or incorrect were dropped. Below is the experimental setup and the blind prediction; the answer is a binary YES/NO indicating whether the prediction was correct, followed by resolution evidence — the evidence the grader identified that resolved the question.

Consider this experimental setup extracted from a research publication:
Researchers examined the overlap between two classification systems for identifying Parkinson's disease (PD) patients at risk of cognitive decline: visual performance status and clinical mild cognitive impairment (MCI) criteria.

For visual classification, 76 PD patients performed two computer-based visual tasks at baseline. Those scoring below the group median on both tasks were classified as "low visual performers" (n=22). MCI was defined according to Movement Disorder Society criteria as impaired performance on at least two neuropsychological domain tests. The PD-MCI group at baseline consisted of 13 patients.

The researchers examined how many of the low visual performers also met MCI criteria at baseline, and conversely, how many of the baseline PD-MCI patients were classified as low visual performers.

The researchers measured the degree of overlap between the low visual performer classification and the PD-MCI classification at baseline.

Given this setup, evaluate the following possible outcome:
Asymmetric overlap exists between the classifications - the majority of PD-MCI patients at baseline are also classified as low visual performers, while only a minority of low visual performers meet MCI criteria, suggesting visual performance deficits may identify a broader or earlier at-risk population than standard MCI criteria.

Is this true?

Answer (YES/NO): YES